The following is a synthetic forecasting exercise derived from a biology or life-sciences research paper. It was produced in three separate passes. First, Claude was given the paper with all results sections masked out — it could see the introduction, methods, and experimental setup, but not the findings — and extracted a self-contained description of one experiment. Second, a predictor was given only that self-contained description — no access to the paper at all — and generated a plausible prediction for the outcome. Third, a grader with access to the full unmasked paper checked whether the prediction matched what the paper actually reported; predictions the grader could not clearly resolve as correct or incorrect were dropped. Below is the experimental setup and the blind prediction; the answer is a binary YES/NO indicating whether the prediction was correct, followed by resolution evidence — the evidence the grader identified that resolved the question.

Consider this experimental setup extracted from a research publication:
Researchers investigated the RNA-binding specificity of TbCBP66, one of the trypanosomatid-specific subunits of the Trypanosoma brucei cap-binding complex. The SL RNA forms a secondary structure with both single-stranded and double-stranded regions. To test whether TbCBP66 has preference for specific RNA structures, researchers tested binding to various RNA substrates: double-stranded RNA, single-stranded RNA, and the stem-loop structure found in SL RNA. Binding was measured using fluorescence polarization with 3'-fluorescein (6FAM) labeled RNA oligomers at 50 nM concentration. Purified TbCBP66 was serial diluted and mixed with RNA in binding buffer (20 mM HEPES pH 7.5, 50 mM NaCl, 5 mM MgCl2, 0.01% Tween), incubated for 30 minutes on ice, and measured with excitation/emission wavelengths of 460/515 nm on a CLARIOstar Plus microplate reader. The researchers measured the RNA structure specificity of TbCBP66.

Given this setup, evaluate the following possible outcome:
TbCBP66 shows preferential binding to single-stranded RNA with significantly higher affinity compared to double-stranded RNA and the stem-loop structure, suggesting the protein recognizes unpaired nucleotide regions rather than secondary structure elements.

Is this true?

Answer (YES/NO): NO